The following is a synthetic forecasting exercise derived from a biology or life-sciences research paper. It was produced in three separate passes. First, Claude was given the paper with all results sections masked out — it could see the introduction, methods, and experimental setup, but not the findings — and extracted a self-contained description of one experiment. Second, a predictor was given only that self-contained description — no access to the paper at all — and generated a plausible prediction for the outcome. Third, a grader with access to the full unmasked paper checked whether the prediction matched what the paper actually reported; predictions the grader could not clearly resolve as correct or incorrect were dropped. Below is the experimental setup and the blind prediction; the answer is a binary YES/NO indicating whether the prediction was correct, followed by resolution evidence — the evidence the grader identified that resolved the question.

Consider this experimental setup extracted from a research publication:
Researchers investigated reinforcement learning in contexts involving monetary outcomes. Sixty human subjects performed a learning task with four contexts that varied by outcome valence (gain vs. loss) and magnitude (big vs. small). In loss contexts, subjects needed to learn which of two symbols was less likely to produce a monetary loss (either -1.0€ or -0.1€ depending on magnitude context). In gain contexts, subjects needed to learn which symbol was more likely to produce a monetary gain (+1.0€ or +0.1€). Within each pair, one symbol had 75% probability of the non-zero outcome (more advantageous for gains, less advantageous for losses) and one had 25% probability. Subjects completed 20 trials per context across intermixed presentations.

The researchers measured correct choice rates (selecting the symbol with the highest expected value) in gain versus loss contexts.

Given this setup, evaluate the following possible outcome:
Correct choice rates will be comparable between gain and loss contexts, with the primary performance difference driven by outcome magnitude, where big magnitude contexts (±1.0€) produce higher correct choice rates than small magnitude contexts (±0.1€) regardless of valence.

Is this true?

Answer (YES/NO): YES